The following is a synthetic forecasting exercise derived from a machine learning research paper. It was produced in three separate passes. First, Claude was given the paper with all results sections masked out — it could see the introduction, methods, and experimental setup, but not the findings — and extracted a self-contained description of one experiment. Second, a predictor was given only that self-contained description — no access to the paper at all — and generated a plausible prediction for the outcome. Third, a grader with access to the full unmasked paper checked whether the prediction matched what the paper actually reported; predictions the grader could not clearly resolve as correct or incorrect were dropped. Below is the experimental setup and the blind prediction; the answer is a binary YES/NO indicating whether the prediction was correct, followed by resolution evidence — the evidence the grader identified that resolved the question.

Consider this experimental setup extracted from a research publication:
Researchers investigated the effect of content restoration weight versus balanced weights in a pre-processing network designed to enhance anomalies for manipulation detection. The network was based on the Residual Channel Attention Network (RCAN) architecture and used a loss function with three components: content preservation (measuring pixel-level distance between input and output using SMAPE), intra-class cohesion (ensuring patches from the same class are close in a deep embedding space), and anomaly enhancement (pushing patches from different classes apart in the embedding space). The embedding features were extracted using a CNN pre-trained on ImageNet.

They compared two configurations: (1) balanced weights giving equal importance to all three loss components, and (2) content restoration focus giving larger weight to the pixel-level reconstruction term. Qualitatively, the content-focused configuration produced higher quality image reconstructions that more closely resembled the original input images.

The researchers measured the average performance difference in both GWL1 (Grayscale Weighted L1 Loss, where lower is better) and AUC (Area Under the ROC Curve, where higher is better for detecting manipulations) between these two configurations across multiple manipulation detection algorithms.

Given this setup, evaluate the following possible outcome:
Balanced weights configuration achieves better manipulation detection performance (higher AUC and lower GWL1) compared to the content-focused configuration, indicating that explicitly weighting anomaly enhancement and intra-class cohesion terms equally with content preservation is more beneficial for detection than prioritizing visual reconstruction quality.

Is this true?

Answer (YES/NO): YES